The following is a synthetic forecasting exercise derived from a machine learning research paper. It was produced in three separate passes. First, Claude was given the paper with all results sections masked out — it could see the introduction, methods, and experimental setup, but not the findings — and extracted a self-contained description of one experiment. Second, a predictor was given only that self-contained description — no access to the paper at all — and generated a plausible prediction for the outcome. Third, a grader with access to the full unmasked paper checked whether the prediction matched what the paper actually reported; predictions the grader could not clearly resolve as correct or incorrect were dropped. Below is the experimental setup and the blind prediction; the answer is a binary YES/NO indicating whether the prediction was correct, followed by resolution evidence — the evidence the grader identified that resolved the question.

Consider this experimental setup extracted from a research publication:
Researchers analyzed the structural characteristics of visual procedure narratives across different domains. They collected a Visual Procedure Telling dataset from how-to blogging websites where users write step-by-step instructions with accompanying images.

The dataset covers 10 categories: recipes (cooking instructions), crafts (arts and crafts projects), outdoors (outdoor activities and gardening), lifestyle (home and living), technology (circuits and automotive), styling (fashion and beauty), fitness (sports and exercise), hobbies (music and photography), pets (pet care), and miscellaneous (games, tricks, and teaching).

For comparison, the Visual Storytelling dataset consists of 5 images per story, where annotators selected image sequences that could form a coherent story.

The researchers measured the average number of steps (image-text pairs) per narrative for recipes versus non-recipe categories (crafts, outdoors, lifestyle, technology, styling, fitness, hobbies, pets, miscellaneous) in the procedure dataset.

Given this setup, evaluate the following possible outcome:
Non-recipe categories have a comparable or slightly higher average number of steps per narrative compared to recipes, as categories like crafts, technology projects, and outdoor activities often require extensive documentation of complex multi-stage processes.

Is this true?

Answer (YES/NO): NO